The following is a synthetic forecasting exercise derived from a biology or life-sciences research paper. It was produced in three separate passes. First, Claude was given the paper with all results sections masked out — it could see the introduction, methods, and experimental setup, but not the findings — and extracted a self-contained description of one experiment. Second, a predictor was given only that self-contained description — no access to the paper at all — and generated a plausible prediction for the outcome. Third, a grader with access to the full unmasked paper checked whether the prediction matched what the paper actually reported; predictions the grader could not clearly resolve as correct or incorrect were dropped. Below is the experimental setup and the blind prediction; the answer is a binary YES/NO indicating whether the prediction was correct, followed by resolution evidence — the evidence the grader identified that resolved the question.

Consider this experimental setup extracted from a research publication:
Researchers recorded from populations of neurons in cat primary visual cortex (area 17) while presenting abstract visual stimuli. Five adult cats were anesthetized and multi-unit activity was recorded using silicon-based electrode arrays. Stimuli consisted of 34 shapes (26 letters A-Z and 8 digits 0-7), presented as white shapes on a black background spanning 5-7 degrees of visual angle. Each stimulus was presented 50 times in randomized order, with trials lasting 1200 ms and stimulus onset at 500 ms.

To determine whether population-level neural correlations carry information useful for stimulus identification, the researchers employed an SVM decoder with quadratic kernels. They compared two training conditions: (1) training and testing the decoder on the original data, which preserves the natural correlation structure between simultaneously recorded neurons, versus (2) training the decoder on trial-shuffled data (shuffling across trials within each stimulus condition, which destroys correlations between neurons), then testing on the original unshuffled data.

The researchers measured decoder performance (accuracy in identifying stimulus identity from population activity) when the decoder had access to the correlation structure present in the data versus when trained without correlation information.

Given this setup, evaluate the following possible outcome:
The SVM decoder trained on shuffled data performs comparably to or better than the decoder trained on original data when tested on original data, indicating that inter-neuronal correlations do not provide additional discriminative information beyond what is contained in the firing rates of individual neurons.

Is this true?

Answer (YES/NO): NO